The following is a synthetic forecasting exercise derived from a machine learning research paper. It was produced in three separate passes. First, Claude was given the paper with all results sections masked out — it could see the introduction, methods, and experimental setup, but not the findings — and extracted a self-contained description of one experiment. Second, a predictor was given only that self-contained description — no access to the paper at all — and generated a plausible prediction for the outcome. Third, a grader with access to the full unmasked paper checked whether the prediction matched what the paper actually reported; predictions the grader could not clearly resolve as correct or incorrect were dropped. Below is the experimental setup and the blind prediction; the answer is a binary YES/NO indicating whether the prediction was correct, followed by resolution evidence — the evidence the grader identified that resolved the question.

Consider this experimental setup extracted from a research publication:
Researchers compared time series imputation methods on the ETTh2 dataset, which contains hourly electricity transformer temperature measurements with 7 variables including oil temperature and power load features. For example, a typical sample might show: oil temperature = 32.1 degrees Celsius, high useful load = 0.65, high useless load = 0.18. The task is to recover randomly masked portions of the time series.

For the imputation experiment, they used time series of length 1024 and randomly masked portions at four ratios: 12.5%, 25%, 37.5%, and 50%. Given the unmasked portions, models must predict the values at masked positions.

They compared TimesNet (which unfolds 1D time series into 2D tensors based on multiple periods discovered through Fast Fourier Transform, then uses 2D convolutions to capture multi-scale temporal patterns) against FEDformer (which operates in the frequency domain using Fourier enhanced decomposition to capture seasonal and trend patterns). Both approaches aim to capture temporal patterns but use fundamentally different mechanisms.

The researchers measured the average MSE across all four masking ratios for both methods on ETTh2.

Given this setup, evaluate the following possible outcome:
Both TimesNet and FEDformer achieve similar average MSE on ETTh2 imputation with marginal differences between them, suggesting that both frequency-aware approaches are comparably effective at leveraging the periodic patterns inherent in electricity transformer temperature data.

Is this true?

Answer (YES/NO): NO